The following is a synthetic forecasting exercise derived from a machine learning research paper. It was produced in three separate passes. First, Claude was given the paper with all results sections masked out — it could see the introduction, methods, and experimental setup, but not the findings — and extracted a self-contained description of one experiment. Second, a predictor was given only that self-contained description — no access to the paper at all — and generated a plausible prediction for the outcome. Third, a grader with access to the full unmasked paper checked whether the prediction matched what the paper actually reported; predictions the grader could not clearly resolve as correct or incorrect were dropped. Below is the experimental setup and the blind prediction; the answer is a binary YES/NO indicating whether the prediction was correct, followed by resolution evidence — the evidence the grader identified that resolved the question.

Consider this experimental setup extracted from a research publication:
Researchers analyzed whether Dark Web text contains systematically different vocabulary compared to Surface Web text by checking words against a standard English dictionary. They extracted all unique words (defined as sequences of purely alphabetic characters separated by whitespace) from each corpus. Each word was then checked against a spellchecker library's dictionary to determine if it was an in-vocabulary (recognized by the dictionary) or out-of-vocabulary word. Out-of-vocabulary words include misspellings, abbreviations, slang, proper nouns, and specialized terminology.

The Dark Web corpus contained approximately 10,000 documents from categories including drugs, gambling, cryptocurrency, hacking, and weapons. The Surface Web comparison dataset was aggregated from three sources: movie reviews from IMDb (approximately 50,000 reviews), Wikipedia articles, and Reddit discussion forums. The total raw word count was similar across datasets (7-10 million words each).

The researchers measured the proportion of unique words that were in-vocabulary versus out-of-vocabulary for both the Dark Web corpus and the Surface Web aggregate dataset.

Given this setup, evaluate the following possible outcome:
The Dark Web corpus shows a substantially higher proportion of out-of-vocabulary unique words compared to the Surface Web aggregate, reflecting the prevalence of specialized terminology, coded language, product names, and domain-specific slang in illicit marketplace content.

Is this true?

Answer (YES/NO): NO